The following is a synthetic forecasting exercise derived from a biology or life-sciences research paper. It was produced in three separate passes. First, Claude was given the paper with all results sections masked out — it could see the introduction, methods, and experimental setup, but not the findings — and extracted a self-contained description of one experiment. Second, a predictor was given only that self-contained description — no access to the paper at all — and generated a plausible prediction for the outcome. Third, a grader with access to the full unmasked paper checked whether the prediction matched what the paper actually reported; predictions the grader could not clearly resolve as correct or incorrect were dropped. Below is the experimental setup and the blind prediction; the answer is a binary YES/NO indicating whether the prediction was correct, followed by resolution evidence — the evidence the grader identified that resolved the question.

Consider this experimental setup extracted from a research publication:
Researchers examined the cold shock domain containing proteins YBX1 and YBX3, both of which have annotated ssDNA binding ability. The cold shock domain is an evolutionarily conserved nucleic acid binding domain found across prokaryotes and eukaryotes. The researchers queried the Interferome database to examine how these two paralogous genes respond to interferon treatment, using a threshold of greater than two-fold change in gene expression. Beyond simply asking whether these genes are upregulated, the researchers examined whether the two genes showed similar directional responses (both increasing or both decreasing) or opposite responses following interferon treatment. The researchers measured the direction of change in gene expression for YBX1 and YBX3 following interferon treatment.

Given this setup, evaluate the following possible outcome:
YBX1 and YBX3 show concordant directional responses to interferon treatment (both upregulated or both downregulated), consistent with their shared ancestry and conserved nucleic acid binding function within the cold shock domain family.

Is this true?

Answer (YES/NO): NO